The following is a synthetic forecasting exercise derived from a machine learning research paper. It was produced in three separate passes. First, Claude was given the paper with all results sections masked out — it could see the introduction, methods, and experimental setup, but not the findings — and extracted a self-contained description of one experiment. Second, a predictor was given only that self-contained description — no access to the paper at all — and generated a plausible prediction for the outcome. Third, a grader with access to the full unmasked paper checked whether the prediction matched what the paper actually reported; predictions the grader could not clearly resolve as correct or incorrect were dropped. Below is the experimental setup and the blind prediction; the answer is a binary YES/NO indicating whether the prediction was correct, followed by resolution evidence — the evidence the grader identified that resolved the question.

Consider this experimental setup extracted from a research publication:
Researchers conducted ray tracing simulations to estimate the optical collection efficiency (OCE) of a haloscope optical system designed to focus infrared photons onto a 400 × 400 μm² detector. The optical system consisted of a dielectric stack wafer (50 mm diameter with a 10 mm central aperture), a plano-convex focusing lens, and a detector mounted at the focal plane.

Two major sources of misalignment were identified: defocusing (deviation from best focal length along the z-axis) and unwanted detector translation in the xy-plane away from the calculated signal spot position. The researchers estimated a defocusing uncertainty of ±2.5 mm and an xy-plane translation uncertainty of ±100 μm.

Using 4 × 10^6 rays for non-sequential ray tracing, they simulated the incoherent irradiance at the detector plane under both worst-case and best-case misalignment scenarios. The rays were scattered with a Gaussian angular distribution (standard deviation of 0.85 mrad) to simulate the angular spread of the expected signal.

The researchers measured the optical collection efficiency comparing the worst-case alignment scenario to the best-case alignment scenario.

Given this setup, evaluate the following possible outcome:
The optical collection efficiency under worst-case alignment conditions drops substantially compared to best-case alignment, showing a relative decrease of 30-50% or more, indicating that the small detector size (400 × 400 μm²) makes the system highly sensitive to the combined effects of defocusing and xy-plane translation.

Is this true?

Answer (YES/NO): YES